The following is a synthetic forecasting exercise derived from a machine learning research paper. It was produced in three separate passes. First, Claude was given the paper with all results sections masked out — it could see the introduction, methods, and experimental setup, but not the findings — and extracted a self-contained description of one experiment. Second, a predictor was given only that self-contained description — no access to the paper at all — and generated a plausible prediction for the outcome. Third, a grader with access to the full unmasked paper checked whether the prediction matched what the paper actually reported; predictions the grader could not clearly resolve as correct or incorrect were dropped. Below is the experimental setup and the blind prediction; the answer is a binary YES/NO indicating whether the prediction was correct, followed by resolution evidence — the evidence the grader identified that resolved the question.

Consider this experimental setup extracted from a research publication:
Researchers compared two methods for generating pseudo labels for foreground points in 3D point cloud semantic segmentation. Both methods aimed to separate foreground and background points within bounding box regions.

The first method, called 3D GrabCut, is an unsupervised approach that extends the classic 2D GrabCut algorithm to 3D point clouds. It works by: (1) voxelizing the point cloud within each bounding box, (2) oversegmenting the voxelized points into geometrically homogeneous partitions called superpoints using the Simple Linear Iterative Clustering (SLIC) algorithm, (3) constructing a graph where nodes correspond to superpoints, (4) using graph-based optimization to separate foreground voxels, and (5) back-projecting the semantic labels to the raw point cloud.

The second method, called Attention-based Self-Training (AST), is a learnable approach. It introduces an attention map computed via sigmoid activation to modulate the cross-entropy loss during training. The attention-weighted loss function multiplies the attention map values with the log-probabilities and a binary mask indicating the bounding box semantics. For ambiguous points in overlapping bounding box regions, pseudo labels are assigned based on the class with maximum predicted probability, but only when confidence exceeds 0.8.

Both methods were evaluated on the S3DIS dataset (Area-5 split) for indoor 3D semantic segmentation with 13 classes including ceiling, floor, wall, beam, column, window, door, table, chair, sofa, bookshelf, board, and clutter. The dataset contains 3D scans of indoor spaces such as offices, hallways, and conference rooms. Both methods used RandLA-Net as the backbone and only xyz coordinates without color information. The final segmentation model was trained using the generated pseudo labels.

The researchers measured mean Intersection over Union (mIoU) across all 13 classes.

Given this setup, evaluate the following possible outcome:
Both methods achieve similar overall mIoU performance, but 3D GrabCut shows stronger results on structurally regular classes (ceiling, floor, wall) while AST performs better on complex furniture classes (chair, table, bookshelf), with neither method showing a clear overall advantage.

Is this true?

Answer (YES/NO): NO